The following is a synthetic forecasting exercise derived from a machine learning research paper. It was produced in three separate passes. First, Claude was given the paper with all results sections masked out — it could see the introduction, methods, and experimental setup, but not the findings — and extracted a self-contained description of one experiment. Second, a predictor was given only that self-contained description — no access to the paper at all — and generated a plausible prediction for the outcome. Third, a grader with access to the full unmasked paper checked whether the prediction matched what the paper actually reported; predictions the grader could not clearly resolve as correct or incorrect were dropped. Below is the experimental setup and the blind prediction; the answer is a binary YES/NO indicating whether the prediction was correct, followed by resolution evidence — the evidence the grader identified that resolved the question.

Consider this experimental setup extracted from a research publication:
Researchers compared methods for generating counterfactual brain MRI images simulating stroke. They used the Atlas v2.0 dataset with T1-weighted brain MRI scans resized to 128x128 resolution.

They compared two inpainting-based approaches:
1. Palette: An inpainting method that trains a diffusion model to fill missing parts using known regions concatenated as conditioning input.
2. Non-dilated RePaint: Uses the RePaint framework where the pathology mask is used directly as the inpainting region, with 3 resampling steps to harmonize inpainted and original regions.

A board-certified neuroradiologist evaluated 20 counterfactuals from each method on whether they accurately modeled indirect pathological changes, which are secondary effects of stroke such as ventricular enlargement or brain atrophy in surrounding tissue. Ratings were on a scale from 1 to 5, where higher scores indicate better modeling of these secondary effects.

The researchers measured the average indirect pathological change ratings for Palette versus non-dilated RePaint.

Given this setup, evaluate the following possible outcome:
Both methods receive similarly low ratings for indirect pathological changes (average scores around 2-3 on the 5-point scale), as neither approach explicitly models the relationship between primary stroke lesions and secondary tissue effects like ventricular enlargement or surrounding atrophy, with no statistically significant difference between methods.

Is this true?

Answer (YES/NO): YES